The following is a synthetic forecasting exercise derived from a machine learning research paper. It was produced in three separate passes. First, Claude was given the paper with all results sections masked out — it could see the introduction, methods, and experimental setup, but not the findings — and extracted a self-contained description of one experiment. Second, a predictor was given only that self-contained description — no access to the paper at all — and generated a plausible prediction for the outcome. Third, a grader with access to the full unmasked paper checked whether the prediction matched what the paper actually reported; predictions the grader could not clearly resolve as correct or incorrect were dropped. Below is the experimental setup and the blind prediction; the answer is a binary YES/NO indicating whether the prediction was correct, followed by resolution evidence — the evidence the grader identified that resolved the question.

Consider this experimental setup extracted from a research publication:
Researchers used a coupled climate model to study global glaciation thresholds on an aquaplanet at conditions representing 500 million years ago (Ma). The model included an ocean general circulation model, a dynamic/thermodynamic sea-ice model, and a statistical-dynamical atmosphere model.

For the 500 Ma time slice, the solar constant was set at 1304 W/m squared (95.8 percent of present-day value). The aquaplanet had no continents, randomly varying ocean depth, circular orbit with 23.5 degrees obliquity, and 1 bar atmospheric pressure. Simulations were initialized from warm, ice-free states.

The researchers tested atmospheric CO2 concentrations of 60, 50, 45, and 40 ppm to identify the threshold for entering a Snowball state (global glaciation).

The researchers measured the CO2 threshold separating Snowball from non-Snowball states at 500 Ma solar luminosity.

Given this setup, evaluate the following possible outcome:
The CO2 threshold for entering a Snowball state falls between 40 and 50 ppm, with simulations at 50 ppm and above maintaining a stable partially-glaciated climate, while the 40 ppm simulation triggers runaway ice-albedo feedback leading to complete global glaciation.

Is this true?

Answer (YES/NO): YES